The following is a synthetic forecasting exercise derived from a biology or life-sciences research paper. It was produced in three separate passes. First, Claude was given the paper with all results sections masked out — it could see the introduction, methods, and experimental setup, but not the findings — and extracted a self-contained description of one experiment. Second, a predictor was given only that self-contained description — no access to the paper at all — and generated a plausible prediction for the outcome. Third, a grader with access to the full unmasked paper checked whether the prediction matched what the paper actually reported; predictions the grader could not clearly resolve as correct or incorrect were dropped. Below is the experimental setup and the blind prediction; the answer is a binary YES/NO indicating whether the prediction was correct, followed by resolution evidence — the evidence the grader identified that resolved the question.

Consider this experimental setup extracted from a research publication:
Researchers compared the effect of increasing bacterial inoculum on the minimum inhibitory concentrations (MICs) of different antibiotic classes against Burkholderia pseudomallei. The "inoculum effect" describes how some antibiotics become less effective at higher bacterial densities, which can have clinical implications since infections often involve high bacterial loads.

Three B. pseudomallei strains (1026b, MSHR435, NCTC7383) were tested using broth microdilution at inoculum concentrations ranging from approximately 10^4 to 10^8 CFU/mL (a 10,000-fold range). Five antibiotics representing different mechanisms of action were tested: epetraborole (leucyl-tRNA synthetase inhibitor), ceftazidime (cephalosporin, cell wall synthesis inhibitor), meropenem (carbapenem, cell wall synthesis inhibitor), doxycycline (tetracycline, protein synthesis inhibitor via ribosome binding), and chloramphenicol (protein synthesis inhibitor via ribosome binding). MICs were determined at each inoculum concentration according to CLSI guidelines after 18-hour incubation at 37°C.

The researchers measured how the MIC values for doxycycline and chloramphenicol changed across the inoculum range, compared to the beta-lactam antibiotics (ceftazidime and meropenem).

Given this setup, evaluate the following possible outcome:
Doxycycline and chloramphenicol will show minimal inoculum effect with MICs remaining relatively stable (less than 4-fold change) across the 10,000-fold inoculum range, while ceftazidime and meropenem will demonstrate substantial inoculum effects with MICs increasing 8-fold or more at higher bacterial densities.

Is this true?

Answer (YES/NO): NO